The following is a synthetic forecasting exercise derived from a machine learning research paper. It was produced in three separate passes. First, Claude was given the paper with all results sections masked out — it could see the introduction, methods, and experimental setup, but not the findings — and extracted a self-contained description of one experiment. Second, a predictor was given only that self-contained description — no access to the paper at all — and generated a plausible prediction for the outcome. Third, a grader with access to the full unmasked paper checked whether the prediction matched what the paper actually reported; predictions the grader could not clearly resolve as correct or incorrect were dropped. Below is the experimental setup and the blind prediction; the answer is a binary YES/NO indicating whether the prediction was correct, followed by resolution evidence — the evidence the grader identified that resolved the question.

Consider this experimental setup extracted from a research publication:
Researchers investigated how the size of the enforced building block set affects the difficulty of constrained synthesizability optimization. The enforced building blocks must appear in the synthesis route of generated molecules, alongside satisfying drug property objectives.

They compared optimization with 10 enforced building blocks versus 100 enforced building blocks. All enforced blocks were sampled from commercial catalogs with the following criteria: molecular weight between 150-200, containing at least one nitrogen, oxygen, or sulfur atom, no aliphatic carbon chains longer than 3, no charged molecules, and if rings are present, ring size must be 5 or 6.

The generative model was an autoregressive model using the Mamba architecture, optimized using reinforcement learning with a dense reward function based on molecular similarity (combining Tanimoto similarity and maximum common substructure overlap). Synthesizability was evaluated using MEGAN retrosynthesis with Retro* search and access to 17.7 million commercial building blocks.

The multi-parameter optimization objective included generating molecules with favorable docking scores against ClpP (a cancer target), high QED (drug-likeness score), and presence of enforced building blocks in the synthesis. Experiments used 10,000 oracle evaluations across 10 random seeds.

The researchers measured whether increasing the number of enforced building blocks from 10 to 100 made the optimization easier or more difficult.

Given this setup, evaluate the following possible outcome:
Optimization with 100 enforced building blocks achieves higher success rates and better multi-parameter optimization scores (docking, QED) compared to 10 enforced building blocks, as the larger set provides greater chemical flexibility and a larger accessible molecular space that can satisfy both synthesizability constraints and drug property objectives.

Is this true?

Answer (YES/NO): NO